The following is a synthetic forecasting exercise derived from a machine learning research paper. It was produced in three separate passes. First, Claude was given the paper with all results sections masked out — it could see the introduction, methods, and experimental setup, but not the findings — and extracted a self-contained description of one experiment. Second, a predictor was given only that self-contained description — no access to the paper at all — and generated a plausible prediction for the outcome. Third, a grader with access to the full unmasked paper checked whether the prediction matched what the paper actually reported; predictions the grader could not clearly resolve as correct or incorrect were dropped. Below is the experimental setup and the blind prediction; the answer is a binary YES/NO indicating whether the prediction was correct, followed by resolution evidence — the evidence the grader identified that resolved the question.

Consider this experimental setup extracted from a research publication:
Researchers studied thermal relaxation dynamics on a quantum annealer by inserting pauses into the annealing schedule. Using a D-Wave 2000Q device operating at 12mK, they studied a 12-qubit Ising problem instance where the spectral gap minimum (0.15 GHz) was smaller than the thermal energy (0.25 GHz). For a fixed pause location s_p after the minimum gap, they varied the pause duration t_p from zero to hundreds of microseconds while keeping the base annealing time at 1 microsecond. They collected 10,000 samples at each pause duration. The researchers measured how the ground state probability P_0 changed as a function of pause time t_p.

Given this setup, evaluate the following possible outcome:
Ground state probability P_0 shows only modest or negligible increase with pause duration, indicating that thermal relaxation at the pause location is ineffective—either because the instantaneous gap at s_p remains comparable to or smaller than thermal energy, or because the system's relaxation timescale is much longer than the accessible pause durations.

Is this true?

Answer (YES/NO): NO